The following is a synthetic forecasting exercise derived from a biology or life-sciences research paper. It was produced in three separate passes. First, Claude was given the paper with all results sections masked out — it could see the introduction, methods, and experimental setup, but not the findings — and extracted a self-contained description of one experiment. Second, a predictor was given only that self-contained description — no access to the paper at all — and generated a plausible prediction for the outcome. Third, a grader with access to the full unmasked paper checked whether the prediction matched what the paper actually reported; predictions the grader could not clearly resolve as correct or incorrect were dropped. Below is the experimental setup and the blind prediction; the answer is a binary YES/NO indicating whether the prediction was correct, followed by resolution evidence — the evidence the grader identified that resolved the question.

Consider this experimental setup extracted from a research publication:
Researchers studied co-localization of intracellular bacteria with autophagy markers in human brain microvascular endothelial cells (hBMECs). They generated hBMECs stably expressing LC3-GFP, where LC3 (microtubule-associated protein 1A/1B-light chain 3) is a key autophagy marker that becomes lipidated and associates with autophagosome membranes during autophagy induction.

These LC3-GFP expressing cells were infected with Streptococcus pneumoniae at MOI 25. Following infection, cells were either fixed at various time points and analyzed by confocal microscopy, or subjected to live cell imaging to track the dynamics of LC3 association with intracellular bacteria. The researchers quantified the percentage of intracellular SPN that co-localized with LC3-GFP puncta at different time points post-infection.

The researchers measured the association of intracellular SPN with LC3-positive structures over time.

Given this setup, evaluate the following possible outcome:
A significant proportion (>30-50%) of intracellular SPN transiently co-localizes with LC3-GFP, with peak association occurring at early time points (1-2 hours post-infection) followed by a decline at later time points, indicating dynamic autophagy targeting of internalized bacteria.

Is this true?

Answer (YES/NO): NO